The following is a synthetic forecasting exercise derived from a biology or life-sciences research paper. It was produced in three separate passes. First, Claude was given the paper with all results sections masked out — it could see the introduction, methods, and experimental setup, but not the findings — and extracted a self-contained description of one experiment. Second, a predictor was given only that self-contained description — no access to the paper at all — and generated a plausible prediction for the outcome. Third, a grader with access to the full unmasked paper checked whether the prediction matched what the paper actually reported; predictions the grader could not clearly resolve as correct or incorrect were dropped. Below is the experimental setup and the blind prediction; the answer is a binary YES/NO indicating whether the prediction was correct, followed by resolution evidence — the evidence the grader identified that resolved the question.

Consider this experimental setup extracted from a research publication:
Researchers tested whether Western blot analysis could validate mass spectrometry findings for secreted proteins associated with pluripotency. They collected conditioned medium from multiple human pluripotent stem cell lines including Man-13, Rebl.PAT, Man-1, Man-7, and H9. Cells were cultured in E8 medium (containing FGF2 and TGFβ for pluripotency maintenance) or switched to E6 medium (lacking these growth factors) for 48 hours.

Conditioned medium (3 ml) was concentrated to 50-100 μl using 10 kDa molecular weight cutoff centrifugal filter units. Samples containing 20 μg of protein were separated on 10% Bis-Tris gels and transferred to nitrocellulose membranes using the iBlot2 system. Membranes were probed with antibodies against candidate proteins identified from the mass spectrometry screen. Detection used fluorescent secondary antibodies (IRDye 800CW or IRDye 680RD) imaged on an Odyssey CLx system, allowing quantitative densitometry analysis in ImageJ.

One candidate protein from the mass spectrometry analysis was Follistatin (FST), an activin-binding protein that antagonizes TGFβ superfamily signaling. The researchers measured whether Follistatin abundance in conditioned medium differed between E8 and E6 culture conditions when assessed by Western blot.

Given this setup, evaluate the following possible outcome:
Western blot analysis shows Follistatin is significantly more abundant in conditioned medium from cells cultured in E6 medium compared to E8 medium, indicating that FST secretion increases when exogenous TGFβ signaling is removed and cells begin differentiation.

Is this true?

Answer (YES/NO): YES